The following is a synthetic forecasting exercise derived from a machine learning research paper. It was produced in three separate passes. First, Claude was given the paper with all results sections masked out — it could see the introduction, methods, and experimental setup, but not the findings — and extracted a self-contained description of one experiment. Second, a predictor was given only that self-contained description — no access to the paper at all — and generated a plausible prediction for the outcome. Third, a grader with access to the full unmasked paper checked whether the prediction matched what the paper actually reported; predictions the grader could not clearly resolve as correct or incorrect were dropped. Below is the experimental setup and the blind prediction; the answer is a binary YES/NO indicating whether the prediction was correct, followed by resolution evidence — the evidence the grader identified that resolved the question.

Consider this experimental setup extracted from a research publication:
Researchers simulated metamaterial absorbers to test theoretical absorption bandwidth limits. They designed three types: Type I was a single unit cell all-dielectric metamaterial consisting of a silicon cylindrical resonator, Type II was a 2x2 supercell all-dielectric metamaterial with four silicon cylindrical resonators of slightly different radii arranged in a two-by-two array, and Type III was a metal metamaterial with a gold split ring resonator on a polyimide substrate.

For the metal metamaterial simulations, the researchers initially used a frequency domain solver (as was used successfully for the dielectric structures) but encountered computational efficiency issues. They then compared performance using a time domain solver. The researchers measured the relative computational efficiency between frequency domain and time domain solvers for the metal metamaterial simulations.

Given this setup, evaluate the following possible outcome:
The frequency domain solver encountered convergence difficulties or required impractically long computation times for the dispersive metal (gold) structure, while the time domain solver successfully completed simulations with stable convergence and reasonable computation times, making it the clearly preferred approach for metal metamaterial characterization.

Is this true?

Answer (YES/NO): NO